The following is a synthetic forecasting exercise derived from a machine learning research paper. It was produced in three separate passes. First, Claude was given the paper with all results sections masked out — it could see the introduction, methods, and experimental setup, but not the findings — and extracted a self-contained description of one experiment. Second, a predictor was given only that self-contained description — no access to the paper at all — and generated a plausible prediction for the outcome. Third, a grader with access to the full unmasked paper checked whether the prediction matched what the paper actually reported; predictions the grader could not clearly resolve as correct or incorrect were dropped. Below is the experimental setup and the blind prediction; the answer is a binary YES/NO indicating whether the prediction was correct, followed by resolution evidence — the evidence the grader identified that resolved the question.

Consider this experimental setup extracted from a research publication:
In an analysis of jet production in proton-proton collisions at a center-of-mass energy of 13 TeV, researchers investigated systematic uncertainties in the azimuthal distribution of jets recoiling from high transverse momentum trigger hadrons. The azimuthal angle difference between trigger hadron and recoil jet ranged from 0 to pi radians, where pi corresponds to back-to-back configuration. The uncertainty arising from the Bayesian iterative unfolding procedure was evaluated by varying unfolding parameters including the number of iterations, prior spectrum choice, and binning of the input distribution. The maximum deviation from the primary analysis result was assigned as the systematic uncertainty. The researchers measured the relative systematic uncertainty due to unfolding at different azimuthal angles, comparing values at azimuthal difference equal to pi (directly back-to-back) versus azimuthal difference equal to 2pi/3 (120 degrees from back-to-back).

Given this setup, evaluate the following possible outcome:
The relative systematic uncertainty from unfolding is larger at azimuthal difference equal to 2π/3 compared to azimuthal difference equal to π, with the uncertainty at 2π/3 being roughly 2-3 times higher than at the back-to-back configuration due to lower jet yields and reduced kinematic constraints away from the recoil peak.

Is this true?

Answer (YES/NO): NO